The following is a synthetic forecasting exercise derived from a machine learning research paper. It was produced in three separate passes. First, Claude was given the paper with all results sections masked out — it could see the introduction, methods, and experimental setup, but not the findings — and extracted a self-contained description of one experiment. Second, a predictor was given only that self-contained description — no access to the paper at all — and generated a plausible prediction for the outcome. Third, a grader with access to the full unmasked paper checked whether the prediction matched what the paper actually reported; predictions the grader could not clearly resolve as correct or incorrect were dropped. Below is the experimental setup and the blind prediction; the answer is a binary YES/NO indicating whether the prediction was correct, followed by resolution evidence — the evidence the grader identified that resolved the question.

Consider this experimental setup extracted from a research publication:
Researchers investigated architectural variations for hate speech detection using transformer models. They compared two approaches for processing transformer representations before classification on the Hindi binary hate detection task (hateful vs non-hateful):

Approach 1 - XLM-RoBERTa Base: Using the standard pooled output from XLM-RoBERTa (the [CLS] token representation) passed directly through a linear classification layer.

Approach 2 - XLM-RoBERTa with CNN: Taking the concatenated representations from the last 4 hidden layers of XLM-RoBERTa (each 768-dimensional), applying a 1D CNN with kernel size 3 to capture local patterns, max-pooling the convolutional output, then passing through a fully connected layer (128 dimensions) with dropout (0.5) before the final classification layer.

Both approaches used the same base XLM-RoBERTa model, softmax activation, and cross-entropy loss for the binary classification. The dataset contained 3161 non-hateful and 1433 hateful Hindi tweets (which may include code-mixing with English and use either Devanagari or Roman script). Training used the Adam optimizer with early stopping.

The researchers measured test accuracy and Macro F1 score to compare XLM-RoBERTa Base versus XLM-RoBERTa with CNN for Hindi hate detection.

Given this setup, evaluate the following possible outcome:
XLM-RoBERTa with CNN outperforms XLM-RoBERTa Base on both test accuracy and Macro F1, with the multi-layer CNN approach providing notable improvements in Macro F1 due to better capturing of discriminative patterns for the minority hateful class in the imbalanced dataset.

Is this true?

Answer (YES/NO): NO